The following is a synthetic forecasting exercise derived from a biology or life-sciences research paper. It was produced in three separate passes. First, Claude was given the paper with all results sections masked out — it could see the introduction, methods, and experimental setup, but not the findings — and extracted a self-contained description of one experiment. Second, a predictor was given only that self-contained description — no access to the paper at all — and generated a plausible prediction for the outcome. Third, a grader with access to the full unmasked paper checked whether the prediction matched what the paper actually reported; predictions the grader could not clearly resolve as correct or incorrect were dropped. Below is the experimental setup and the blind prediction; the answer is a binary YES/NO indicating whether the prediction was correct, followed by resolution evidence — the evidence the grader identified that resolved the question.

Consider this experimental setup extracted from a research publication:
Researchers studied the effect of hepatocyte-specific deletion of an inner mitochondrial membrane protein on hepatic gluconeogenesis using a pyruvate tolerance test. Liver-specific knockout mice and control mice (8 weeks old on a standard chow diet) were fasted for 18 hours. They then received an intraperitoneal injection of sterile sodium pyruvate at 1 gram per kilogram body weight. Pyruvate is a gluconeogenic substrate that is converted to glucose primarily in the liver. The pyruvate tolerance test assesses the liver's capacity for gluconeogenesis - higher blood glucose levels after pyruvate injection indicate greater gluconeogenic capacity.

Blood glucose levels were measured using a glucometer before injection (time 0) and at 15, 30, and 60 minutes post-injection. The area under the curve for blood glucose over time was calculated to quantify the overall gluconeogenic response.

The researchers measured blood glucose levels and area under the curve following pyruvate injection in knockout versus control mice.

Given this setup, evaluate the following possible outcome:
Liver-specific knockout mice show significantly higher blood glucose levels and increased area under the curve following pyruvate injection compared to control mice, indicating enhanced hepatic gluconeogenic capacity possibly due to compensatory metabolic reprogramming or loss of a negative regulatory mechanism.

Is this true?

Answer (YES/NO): NO